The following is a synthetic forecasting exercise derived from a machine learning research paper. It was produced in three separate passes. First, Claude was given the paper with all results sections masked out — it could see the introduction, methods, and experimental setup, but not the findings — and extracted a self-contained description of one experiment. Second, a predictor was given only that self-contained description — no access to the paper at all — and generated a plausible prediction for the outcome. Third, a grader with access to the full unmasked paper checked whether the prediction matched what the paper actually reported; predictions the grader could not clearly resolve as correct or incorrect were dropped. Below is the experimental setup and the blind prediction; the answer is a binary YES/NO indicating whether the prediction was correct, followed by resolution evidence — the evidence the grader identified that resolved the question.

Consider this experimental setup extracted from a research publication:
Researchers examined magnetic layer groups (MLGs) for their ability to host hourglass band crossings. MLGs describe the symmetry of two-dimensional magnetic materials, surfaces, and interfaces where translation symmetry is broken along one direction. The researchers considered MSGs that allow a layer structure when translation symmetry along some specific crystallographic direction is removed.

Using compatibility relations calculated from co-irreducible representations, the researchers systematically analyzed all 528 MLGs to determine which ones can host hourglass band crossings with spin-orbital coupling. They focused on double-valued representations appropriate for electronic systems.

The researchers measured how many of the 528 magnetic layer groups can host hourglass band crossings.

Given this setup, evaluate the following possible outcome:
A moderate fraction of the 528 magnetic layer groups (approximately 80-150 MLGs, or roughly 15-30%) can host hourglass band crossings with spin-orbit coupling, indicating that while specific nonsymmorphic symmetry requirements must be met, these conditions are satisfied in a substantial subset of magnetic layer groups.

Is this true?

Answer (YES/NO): NO